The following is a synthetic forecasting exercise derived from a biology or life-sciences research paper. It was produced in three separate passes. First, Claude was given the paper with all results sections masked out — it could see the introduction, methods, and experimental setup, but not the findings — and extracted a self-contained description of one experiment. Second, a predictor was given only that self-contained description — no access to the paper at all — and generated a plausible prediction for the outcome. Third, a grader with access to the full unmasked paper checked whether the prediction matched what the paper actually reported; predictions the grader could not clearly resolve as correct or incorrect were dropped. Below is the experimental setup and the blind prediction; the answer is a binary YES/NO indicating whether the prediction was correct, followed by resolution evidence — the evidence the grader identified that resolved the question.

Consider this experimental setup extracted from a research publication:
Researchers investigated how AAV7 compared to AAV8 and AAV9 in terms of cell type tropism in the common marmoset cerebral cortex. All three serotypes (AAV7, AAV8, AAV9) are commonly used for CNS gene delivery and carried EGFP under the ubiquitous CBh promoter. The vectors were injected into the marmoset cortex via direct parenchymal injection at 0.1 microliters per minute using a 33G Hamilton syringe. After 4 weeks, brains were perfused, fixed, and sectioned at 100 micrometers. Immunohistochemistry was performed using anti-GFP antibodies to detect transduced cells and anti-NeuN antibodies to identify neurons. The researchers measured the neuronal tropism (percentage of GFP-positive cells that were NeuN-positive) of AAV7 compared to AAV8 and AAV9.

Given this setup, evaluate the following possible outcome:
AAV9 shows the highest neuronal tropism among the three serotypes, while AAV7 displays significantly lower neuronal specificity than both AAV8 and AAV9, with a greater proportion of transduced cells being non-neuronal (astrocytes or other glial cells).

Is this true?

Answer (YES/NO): NO